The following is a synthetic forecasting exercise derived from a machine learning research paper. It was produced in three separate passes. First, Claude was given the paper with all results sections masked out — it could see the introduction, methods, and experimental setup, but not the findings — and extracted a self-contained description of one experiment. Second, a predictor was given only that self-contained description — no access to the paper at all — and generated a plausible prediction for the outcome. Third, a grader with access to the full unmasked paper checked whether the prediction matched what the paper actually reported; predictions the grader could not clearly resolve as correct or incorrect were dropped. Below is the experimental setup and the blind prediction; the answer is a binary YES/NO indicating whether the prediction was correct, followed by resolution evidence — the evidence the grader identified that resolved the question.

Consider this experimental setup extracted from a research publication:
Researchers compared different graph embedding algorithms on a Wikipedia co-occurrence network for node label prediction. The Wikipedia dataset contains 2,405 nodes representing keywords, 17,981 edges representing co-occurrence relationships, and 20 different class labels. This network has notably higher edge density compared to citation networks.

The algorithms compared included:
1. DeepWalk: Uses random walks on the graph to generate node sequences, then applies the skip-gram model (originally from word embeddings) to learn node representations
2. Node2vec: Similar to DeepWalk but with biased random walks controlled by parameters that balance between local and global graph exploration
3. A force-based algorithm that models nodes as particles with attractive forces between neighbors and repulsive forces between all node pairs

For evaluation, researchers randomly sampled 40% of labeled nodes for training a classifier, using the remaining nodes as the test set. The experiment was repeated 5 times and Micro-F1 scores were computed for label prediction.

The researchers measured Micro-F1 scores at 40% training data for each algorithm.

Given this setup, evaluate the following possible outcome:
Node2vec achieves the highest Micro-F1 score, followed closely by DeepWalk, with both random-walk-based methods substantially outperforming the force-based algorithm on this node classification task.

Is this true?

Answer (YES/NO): NO